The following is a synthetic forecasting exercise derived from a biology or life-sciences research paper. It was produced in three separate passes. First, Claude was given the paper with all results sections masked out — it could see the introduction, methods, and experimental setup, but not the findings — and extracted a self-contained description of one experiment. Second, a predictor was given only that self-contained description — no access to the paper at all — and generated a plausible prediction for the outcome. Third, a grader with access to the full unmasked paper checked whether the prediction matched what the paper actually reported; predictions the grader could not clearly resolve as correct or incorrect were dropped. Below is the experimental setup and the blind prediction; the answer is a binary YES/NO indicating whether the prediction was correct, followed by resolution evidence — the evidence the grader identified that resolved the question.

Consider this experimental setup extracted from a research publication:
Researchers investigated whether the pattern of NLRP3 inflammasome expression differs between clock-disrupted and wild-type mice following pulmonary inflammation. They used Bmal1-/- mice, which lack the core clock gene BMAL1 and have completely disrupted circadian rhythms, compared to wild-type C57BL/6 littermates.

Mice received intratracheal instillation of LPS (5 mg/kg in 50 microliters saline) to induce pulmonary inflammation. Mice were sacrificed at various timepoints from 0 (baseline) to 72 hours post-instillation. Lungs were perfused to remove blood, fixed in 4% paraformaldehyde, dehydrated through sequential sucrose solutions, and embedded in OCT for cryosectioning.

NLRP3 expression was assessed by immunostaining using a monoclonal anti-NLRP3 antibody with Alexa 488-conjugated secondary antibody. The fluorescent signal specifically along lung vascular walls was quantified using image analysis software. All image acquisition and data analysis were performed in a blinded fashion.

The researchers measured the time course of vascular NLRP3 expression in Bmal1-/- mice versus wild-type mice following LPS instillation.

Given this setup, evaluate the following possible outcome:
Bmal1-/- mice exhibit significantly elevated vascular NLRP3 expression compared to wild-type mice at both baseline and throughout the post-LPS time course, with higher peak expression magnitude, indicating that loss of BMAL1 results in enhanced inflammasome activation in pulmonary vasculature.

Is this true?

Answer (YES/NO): NO